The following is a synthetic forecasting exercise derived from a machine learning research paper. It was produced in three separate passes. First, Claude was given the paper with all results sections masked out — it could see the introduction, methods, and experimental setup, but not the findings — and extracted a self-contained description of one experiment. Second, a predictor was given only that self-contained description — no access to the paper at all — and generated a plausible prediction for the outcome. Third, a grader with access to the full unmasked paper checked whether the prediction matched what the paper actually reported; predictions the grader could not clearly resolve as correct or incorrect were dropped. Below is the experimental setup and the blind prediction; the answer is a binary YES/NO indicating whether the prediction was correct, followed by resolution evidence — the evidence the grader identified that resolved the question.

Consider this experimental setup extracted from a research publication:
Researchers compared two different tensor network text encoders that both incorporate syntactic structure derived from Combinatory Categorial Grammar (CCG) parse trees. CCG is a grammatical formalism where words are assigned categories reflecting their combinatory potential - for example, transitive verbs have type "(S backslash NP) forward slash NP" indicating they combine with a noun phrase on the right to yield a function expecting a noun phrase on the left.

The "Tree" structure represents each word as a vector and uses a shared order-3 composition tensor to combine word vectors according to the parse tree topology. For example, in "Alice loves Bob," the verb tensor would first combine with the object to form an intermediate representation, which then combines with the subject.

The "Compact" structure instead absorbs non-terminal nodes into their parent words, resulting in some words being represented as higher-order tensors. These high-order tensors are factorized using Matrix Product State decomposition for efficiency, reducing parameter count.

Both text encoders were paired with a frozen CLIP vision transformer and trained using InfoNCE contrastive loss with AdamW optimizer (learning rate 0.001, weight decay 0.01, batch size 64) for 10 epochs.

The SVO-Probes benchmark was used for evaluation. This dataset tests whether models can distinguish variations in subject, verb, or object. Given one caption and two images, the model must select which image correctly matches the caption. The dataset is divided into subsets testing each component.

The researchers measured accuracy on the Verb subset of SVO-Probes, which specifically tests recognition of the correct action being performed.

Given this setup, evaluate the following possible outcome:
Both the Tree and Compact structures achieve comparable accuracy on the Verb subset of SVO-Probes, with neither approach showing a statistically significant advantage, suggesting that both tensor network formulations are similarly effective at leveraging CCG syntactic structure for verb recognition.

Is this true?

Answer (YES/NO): NO